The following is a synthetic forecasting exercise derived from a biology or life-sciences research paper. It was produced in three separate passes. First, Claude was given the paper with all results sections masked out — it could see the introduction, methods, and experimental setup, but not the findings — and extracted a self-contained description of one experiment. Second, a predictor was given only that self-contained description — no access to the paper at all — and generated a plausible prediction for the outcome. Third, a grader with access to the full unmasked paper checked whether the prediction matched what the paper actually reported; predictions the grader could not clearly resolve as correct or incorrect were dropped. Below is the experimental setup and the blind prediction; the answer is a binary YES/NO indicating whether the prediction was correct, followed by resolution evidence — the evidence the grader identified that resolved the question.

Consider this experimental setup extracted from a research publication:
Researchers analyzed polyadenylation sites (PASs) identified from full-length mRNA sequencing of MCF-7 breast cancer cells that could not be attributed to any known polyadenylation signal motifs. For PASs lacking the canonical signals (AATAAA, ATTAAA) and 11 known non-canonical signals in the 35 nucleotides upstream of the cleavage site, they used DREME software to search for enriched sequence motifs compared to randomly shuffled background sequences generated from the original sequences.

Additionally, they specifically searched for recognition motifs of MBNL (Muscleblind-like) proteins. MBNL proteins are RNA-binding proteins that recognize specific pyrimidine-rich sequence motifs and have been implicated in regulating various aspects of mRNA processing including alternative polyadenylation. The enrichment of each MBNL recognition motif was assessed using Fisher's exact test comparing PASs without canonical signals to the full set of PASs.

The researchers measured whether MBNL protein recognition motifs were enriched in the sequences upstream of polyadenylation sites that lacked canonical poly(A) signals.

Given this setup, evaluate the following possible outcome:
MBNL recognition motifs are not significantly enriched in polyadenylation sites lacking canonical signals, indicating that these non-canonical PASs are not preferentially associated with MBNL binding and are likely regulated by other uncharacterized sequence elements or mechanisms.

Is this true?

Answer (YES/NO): NO